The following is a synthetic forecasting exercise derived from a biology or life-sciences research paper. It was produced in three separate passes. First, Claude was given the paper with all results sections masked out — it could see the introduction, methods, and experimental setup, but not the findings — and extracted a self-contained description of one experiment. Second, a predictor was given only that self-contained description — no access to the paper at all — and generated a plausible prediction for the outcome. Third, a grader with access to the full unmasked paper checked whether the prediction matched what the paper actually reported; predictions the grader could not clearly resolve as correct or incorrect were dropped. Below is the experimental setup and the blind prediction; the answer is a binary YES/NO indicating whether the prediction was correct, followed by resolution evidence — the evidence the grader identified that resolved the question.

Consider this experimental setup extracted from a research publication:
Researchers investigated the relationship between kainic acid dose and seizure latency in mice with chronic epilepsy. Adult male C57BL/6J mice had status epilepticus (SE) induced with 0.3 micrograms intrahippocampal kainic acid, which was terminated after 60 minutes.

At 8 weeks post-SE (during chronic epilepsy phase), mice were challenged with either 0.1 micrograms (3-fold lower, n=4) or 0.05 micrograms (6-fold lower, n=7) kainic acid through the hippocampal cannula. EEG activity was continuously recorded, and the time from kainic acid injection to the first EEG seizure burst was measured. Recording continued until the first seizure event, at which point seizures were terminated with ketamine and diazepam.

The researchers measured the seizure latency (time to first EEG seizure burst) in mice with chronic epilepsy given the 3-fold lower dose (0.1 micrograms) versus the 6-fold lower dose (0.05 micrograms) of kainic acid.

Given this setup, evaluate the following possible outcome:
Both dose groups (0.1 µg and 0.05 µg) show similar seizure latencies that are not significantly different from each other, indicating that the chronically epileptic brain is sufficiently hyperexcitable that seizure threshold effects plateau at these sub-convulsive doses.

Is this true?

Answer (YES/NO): NO